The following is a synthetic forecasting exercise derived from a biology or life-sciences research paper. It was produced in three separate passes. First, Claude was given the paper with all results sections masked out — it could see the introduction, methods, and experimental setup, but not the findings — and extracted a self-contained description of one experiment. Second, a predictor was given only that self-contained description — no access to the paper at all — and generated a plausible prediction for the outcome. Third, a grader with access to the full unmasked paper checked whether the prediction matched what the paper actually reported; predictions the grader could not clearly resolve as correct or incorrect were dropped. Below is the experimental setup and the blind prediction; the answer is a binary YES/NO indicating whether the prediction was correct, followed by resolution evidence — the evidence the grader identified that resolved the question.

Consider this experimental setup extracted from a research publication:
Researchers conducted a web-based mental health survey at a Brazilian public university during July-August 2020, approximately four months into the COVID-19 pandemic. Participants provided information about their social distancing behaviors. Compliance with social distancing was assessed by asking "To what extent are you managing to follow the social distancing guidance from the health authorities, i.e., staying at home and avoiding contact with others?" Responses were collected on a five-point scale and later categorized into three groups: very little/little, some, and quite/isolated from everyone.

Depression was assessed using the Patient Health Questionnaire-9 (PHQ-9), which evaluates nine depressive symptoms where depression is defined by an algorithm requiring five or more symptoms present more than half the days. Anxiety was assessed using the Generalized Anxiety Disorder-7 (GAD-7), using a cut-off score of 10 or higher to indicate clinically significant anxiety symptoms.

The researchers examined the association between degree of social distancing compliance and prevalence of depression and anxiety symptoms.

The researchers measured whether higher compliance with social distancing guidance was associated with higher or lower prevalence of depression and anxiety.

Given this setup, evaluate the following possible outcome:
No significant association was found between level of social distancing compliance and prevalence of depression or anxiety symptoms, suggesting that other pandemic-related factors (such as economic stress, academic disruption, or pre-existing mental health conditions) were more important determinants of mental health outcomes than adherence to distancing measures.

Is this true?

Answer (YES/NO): NO